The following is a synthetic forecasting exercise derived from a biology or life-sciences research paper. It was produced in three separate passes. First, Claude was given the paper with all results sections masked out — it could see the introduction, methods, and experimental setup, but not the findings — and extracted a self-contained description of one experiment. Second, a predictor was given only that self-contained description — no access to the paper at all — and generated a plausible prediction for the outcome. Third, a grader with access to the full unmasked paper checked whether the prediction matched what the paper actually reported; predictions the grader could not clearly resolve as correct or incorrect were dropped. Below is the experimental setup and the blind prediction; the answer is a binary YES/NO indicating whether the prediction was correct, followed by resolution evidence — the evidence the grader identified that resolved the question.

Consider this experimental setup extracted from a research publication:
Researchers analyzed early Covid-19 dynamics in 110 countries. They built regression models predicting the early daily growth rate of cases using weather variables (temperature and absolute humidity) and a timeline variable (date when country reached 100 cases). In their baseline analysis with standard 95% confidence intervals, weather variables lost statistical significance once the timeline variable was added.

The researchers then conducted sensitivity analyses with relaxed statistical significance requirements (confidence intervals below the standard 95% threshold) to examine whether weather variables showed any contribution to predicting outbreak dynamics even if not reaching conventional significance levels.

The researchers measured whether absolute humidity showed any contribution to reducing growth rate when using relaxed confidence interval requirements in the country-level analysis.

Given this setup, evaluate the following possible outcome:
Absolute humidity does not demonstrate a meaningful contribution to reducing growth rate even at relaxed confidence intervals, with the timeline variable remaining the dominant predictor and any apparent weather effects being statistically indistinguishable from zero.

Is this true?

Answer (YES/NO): NO